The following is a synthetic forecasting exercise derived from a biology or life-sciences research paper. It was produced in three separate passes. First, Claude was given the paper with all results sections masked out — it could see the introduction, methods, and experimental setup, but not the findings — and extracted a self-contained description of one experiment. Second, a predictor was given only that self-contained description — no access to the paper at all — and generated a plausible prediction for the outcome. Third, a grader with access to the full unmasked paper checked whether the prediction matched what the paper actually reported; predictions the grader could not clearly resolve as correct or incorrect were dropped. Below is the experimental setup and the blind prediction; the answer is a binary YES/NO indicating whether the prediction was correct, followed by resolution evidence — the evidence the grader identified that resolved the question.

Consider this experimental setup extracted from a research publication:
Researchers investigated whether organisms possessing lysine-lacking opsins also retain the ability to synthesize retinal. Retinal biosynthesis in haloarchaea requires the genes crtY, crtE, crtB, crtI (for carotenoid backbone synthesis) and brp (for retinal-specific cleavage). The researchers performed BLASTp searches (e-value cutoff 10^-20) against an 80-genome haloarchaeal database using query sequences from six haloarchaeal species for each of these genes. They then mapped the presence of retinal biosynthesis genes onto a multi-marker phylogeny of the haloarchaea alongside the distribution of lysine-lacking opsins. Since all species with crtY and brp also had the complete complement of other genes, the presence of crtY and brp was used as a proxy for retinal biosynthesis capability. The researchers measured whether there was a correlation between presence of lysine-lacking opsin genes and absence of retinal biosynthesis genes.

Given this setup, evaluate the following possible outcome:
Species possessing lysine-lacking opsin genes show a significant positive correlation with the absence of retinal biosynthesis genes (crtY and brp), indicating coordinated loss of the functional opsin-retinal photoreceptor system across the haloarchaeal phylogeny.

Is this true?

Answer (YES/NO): NO